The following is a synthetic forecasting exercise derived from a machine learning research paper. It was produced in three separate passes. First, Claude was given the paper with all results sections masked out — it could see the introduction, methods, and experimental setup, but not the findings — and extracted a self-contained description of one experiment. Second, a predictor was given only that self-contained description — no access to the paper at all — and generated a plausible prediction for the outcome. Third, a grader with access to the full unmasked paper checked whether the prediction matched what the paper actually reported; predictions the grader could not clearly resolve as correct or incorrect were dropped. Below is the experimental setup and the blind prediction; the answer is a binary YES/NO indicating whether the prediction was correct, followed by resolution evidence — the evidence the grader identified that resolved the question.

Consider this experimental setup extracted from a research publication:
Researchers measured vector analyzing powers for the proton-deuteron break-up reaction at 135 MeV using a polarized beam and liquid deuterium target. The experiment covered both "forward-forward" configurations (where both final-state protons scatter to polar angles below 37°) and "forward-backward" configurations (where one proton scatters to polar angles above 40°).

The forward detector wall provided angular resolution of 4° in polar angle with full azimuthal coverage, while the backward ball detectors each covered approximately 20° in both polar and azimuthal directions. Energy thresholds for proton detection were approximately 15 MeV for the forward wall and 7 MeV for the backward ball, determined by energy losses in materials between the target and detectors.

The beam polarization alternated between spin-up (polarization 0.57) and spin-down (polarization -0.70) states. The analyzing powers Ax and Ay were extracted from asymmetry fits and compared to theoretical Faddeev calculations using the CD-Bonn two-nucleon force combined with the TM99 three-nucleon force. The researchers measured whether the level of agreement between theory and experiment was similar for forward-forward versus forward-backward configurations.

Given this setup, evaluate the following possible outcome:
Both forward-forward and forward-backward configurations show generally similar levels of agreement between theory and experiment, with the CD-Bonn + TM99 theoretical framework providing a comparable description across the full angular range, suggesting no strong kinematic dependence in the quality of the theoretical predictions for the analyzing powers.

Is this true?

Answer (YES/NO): NO